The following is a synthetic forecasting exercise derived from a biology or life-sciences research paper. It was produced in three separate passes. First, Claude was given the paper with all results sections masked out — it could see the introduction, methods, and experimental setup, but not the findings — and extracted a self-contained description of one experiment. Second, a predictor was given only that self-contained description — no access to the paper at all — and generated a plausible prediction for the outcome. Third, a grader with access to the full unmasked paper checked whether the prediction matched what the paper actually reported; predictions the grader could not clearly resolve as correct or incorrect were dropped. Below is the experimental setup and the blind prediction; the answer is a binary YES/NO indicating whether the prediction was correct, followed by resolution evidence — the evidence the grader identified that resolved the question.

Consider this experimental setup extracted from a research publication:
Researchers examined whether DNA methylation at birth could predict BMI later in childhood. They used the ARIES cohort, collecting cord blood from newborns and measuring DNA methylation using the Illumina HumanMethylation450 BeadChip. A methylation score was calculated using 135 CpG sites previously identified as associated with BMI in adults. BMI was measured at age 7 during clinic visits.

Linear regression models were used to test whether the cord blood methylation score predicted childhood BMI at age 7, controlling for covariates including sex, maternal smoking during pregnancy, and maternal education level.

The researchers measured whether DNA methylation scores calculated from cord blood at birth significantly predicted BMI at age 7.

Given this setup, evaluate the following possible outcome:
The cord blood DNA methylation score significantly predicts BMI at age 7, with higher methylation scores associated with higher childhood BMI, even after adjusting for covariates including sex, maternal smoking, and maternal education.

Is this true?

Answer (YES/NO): NO